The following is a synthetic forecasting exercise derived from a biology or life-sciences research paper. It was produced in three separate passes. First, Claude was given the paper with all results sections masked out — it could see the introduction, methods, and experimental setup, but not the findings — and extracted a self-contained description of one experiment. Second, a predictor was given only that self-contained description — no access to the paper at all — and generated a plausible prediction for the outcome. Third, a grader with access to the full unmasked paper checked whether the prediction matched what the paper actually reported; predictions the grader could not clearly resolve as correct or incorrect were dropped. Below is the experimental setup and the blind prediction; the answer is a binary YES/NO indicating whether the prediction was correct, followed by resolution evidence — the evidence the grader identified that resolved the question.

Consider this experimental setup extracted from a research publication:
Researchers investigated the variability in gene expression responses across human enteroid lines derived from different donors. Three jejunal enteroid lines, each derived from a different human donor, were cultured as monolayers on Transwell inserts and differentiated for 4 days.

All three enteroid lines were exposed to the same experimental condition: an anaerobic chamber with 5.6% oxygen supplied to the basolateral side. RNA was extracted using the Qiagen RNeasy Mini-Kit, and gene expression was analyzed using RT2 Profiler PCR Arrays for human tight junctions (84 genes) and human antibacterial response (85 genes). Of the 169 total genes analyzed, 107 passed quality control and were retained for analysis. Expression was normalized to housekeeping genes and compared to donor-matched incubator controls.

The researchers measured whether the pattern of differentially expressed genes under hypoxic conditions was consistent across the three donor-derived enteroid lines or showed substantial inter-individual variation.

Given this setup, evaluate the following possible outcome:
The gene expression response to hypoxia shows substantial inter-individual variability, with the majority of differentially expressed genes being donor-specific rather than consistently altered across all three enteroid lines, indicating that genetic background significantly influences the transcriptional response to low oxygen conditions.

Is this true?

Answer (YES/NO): NO